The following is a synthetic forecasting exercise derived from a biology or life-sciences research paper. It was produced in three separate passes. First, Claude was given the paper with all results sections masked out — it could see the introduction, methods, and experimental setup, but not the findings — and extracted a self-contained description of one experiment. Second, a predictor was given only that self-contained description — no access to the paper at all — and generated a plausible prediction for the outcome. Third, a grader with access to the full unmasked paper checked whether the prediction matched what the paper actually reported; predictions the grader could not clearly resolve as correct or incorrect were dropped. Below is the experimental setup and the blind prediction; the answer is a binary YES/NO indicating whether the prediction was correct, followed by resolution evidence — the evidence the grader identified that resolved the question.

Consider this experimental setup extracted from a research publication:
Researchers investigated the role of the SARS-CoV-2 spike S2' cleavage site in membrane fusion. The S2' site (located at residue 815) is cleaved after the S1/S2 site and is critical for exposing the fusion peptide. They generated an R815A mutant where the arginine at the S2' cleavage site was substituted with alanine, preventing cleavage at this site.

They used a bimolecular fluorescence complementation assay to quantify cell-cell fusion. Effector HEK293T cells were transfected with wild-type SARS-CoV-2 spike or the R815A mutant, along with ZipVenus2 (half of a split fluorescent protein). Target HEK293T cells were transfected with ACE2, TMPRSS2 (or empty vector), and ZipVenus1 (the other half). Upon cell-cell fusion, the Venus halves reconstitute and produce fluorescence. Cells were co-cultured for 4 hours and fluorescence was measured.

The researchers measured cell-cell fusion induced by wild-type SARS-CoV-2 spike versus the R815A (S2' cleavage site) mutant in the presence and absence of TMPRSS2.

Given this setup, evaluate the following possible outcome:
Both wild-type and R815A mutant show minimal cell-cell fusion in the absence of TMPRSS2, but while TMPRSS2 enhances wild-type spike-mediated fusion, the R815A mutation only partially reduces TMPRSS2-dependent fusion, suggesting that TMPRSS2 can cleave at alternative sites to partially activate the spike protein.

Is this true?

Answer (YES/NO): NO